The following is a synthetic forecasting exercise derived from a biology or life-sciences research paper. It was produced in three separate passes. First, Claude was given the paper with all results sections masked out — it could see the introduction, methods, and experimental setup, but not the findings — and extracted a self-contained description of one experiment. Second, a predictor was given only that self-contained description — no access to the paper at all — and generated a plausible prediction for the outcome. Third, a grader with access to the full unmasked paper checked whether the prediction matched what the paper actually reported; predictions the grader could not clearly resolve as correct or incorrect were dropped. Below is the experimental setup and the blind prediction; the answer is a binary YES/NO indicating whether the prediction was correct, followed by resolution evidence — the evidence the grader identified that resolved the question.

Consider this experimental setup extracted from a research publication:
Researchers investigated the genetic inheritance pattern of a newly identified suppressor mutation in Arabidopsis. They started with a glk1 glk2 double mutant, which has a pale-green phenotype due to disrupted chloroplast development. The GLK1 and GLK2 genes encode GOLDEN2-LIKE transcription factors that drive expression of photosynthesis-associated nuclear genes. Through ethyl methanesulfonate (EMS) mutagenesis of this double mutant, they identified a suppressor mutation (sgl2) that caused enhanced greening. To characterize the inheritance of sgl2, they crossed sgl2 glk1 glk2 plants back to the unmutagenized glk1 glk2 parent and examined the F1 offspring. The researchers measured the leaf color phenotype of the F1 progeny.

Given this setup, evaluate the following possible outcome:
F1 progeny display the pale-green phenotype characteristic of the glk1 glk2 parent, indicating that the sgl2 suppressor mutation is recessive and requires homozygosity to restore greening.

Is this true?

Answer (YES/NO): NO